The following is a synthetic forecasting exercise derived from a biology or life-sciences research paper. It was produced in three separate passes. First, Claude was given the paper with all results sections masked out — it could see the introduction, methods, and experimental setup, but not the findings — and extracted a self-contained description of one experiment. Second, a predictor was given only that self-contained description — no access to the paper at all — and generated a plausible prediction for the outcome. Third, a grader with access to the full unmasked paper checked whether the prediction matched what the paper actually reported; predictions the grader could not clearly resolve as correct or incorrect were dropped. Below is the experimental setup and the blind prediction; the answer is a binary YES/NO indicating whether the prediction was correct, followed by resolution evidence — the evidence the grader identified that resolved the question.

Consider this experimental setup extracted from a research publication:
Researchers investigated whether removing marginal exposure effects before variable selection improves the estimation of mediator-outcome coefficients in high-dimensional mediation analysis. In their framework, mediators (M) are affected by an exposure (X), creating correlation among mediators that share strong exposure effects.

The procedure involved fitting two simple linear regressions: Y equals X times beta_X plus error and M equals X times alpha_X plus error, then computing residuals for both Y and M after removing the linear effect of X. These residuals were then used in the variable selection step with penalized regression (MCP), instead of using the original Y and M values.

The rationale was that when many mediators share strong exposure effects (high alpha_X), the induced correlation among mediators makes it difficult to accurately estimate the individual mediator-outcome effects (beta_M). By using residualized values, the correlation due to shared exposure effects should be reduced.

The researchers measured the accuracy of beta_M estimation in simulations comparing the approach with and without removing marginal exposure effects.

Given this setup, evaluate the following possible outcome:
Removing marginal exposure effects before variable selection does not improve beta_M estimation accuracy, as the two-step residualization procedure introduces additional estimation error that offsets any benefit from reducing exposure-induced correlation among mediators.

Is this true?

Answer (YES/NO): NO